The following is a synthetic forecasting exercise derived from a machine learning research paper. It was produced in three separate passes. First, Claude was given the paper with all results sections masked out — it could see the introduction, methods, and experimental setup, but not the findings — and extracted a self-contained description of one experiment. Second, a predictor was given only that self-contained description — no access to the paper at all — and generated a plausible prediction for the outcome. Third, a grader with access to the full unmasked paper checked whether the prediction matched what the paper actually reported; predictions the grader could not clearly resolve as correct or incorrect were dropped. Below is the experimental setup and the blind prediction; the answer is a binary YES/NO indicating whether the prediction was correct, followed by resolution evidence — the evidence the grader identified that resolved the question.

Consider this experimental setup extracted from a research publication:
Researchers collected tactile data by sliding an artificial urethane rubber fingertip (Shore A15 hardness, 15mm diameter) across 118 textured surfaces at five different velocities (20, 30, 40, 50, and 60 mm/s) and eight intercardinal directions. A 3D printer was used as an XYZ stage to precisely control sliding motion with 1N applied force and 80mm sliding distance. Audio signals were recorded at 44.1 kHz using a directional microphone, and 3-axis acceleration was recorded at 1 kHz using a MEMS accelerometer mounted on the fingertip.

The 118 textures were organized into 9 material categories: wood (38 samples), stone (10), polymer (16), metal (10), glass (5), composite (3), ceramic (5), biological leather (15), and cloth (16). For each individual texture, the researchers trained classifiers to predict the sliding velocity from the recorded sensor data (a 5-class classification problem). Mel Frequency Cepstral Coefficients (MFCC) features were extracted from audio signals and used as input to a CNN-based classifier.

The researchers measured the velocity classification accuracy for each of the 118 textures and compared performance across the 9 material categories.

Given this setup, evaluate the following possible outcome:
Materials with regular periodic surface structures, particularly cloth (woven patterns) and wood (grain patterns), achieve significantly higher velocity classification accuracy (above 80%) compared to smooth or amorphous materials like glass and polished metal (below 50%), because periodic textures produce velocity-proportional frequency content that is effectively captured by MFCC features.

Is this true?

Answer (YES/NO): NO